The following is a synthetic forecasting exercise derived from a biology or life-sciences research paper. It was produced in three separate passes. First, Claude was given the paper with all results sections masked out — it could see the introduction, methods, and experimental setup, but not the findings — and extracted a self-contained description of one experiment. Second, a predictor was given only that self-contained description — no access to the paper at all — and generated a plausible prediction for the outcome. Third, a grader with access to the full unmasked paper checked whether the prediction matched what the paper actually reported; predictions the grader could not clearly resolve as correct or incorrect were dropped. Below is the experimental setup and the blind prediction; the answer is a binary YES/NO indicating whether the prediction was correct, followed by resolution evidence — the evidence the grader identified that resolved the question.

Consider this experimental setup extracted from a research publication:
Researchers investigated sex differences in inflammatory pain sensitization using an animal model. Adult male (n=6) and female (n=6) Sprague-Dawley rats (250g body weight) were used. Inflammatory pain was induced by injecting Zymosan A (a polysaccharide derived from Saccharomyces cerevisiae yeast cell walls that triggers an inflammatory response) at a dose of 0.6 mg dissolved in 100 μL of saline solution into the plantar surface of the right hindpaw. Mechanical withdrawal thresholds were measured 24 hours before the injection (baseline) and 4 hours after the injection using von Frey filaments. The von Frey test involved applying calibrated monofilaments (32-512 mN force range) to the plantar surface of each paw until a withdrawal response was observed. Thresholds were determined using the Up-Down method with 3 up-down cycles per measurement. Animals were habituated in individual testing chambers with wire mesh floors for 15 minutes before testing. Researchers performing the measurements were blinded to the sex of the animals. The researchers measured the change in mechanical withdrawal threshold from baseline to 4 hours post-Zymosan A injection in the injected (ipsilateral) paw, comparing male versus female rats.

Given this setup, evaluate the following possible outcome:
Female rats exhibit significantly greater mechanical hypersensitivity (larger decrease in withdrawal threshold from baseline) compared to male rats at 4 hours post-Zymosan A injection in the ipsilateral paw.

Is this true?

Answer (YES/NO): YES